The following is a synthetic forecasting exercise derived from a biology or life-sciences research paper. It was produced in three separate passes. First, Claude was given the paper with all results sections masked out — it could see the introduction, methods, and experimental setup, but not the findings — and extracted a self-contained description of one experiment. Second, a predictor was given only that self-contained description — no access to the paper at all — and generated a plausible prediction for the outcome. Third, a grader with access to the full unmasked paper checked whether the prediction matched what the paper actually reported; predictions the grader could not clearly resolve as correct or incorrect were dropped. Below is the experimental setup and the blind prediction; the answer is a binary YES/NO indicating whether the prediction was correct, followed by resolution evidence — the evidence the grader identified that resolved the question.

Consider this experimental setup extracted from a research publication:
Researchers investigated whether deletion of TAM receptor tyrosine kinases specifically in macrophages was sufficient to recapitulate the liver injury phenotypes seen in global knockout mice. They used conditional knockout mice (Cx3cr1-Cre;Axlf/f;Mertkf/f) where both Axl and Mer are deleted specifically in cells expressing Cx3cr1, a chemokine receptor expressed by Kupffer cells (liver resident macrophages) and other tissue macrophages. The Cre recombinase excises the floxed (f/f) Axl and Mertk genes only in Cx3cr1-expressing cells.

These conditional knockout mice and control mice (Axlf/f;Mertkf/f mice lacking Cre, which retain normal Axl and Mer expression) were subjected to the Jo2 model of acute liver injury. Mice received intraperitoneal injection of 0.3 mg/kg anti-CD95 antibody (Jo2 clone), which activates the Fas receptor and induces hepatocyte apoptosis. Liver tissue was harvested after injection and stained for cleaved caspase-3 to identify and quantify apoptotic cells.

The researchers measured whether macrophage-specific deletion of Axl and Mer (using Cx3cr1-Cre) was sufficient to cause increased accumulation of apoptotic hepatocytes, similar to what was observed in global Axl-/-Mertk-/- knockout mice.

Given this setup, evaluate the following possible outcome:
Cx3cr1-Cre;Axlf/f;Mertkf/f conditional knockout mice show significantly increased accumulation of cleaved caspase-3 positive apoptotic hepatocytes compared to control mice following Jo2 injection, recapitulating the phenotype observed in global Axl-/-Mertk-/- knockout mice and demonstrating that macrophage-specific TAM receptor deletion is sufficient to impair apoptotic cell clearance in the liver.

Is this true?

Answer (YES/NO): YES